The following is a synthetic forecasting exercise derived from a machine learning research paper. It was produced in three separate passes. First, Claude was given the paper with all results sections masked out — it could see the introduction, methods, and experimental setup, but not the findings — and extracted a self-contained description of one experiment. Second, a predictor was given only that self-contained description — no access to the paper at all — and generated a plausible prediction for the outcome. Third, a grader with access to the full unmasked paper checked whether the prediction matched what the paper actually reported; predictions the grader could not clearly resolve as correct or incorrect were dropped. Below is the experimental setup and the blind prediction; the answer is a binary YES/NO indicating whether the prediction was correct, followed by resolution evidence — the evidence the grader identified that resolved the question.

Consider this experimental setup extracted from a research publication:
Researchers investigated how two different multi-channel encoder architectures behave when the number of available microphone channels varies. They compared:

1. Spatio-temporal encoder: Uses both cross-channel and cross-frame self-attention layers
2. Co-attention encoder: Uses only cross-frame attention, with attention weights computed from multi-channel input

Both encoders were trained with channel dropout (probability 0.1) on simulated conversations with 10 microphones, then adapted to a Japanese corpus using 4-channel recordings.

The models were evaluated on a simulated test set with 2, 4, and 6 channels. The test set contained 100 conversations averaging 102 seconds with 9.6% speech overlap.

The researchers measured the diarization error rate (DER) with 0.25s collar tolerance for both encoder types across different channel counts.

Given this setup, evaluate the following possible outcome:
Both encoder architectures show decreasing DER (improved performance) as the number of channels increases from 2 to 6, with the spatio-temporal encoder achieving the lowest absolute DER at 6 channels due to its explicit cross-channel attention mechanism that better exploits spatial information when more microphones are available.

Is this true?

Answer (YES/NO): NO